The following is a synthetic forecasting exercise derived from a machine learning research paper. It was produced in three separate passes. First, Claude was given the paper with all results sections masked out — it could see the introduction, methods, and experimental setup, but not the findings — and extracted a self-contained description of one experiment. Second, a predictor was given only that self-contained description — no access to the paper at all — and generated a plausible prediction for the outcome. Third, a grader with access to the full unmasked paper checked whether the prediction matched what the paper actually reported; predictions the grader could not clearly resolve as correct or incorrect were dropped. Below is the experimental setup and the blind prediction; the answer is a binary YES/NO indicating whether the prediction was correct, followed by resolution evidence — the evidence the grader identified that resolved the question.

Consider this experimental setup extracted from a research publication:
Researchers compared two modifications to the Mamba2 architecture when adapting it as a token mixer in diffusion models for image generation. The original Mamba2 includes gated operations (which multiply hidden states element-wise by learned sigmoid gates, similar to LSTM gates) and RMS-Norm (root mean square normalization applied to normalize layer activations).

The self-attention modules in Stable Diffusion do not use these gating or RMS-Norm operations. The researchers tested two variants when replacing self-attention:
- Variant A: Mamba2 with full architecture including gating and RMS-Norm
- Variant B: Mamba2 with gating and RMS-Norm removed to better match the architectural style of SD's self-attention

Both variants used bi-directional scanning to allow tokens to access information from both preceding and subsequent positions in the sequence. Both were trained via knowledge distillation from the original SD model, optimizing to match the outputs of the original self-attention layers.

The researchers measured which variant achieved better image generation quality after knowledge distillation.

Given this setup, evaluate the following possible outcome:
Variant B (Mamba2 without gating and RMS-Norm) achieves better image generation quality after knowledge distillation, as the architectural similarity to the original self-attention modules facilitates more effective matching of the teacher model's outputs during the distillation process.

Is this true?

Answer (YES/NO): YES